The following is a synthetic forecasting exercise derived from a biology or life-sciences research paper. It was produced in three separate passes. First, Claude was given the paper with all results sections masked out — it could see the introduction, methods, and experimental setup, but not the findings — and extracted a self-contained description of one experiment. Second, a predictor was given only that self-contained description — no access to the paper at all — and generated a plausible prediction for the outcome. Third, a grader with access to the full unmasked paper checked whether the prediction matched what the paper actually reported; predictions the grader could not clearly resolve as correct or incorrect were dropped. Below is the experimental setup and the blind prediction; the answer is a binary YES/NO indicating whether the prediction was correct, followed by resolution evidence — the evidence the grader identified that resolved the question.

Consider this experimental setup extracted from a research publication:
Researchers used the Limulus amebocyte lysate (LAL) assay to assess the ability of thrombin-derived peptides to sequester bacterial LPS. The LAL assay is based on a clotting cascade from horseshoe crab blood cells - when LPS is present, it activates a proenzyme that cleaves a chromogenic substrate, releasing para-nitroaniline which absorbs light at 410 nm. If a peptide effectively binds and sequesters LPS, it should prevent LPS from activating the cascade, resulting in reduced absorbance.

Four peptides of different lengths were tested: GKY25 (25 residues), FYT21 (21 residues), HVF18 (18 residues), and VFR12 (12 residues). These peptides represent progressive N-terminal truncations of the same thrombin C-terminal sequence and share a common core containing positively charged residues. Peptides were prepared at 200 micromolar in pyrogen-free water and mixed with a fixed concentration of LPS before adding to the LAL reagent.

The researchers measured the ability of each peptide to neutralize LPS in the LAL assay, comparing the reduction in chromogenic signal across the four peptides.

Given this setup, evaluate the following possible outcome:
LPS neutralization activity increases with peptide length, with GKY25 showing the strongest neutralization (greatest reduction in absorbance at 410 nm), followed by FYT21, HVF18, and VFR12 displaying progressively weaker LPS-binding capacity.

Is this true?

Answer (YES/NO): NO